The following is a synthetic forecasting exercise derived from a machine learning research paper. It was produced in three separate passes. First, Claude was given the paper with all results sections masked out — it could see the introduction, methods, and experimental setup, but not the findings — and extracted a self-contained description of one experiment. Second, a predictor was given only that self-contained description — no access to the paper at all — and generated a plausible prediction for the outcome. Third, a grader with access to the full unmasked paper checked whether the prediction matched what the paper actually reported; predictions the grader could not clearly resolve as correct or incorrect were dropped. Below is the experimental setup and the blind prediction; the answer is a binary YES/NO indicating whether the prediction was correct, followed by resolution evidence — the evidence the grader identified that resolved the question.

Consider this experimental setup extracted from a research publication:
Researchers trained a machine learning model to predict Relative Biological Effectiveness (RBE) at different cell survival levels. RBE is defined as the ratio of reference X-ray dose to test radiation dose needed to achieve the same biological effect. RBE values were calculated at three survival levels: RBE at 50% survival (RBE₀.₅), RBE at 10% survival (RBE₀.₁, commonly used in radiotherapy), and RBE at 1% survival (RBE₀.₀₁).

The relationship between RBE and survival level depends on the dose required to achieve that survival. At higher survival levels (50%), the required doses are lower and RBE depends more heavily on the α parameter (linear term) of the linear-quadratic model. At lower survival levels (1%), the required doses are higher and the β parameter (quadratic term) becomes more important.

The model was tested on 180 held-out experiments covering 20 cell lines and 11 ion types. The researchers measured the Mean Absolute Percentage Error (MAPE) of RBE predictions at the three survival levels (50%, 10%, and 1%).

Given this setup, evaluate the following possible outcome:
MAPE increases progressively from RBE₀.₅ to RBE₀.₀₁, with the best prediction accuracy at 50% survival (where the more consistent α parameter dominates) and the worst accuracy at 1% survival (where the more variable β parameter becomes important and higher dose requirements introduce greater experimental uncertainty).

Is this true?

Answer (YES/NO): NO